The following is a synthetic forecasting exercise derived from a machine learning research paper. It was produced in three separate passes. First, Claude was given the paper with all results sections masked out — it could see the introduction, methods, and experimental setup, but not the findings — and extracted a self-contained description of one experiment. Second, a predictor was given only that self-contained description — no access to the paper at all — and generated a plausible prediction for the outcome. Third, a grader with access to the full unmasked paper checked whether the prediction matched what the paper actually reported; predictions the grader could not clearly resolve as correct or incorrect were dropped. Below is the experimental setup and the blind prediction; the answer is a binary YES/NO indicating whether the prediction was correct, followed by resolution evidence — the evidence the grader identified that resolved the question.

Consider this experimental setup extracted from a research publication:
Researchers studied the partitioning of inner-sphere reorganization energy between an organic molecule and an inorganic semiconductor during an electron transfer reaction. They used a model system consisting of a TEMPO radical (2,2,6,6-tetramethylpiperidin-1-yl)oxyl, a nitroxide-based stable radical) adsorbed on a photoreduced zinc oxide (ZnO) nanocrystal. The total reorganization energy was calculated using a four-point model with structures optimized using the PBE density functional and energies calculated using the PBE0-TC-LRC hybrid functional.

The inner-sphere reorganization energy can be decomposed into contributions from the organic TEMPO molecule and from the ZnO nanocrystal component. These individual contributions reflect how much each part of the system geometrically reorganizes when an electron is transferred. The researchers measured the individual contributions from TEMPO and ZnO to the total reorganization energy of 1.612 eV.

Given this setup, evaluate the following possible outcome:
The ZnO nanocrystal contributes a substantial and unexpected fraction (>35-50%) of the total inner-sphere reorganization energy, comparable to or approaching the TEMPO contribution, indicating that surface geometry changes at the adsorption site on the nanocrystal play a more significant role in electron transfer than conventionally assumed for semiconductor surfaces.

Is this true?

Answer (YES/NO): YES